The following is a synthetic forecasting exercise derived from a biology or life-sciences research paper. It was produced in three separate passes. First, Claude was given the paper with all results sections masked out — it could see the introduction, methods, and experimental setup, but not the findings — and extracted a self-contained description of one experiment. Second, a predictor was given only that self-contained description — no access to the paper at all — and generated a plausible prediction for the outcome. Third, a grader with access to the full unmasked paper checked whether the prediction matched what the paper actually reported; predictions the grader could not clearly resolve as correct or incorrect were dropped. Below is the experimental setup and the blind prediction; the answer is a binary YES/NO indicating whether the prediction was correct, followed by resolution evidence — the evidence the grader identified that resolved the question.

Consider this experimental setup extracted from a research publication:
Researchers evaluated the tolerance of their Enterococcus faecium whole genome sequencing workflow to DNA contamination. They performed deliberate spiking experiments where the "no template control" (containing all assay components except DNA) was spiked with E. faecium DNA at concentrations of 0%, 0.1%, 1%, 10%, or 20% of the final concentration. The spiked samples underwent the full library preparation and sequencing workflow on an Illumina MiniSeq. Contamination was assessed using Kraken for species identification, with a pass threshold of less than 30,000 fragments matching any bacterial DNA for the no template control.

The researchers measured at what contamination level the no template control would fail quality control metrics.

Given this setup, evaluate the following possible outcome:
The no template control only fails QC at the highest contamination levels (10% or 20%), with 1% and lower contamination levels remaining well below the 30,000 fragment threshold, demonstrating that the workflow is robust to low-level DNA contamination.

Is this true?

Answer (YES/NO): NO